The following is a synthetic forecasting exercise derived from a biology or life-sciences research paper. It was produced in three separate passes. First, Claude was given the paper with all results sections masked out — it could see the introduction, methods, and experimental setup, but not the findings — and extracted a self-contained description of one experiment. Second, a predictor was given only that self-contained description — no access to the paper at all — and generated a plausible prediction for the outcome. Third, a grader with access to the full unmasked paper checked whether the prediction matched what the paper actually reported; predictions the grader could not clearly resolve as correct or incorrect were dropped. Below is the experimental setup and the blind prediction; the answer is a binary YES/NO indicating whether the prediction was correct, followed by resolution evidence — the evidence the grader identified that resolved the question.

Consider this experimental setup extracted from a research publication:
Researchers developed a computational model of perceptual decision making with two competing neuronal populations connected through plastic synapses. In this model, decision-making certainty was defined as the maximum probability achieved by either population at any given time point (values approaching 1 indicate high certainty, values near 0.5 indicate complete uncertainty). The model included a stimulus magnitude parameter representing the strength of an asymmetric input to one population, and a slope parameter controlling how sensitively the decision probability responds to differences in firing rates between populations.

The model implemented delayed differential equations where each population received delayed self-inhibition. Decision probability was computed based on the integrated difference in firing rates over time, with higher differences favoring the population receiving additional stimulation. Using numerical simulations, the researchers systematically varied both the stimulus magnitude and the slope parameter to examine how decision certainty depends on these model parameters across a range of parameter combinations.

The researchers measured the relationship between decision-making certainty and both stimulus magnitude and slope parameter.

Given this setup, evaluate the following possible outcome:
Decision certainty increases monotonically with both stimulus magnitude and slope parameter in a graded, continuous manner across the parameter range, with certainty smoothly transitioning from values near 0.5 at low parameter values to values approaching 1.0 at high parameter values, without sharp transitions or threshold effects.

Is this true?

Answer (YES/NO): YES